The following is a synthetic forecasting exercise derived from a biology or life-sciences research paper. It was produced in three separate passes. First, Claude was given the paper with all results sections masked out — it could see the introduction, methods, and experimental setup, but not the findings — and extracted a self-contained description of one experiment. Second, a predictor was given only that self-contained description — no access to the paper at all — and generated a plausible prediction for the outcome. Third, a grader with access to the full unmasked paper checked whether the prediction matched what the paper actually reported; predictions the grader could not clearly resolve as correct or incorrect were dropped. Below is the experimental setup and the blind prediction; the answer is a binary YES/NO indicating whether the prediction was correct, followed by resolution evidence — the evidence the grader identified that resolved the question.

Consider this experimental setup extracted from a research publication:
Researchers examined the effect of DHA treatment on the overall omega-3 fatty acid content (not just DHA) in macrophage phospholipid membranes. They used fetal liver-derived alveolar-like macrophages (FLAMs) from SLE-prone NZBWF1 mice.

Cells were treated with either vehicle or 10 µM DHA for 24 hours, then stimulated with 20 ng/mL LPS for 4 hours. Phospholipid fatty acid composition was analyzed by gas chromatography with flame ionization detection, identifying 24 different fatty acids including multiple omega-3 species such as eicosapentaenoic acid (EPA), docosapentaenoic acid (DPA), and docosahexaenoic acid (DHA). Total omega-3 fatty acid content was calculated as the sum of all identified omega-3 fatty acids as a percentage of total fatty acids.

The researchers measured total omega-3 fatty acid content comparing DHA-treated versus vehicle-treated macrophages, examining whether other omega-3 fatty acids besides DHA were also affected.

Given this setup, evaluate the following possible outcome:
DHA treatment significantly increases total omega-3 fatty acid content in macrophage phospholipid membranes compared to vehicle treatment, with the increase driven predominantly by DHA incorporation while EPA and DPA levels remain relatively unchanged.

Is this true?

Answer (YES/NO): NO